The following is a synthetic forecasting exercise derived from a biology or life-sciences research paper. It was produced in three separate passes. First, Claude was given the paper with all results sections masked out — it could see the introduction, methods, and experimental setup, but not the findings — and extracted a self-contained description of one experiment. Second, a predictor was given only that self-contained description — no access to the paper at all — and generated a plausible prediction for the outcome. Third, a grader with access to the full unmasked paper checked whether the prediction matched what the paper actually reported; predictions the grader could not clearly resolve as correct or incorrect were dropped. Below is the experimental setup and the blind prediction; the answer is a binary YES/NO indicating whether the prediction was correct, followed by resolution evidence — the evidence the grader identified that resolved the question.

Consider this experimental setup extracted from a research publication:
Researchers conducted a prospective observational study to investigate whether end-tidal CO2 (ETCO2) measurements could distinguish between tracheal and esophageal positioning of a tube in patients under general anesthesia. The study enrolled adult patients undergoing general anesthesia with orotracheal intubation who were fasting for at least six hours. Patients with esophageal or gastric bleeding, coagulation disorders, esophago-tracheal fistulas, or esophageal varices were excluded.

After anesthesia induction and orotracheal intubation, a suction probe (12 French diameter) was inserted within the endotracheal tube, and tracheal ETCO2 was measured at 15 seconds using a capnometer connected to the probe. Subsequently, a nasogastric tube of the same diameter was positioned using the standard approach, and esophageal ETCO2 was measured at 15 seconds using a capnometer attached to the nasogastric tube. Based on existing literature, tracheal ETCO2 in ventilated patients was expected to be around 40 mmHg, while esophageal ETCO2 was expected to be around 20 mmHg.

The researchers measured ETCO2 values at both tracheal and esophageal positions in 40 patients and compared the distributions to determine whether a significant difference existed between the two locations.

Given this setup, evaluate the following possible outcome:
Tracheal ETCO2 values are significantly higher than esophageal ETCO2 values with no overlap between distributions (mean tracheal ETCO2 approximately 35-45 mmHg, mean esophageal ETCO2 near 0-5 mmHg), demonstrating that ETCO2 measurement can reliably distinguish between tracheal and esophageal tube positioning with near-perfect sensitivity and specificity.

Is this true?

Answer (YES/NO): NO